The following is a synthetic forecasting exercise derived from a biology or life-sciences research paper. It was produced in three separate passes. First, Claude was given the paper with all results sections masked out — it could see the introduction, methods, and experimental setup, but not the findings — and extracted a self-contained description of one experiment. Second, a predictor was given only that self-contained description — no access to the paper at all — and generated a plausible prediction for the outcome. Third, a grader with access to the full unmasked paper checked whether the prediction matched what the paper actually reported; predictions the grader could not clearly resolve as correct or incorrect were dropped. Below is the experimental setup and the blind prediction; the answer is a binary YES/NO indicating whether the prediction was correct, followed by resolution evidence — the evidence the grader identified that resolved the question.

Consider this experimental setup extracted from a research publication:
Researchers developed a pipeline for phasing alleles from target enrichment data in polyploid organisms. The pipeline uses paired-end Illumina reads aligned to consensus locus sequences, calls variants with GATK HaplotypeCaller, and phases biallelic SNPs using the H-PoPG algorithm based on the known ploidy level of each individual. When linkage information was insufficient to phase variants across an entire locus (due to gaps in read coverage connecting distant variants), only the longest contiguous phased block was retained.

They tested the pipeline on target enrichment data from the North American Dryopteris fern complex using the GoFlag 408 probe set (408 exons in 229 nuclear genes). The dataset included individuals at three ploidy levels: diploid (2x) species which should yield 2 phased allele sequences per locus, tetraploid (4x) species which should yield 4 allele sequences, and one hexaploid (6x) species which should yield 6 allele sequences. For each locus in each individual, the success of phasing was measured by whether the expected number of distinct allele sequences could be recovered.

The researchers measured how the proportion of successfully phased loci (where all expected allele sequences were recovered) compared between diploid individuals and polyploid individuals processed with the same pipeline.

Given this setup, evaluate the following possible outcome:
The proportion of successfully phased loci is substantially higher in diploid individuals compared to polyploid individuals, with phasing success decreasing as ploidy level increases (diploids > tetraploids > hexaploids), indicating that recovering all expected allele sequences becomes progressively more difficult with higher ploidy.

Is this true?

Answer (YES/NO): NO